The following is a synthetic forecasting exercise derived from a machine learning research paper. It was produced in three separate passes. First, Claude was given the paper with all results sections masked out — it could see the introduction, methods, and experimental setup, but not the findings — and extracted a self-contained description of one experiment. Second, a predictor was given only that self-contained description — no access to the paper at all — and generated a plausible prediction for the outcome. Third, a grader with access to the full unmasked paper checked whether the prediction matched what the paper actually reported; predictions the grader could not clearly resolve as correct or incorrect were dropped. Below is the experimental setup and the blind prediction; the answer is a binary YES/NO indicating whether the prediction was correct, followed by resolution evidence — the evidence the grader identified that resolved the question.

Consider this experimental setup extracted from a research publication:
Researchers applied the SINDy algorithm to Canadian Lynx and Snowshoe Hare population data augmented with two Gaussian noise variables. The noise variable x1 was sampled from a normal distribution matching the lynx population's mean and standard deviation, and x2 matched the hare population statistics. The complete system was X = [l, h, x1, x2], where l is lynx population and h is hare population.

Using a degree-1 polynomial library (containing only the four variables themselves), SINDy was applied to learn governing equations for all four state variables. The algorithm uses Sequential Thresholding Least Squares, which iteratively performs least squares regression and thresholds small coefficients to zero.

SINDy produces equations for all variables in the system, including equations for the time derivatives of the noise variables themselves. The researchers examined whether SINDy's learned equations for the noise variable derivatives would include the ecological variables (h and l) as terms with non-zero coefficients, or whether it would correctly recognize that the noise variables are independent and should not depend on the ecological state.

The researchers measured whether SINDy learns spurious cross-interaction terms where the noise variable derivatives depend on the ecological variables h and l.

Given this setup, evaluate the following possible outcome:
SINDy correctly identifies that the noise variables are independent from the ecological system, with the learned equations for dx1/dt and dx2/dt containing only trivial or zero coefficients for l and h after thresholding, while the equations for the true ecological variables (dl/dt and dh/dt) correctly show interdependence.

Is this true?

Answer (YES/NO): NO